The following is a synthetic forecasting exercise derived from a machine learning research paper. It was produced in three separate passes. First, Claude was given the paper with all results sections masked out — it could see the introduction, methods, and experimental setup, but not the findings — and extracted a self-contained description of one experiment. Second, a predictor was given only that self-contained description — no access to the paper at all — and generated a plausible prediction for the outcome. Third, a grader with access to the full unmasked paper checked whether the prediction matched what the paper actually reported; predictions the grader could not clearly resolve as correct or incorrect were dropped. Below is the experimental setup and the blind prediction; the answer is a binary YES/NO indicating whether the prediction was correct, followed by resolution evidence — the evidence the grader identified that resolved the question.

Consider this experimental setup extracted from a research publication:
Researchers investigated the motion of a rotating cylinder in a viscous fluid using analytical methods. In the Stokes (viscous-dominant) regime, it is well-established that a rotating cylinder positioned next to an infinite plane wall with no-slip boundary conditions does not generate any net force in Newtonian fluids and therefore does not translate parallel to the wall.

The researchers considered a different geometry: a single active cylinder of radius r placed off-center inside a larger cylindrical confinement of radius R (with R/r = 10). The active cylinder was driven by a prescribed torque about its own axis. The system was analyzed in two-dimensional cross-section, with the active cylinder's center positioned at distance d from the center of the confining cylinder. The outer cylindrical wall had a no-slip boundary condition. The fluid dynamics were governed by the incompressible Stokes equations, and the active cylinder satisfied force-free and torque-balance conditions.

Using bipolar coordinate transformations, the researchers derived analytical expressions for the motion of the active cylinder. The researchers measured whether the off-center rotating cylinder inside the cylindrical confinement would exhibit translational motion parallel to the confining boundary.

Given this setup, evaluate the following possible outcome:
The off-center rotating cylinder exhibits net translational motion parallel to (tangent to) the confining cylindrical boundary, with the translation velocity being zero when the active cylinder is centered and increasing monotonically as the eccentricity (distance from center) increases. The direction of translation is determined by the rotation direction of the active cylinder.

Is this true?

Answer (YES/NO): NO